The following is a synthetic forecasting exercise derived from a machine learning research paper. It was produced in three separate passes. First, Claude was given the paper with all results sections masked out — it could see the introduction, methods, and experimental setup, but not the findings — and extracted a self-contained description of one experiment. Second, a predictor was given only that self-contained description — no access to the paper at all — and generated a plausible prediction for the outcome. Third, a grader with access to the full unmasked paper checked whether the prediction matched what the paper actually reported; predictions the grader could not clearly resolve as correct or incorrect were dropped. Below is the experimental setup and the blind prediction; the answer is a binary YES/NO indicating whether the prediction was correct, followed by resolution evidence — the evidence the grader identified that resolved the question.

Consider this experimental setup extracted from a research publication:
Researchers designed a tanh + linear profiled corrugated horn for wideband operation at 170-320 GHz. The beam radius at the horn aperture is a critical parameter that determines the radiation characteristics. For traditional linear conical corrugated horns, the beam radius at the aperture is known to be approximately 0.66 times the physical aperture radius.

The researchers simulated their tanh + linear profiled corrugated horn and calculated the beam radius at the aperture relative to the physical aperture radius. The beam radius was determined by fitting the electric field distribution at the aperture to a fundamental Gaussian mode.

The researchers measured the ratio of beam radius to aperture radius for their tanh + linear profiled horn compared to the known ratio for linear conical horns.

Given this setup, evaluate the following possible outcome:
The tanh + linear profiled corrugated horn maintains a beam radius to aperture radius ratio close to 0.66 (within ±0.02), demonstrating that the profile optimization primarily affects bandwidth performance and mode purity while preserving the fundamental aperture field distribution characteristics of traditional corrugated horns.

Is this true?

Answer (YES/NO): YES